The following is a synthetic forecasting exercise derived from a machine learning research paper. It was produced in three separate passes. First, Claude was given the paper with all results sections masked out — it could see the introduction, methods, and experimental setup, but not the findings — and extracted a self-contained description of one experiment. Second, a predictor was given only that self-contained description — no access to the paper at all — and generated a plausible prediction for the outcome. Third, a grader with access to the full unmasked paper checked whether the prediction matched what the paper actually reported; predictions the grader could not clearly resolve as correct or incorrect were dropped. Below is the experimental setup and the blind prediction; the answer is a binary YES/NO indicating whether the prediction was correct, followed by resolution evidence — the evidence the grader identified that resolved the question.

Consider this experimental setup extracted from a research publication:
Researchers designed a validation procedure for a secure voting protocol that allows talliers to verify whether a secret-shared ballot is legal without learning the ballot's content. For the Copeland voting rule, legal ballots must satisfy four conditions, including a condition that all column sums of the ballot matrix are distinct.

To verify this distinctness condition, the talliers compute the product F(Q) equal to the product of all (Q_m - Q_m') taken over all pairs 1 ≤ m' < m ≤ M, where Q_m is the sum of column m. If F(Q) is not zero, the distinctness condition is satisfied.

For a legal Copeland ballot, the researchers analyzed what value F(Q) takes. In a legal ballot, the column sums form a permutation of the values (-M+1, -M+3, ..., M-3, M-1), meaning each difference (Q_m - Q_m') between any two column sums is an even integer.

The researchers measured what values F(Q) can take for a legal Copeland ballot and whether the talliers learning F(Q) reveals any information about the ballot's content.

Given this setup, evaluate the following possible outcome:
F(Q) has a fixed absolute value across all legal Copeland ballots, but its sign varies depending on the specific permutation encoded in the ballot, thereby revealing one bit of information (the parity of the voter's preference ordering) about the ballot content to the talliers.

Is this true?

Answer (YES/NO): YES